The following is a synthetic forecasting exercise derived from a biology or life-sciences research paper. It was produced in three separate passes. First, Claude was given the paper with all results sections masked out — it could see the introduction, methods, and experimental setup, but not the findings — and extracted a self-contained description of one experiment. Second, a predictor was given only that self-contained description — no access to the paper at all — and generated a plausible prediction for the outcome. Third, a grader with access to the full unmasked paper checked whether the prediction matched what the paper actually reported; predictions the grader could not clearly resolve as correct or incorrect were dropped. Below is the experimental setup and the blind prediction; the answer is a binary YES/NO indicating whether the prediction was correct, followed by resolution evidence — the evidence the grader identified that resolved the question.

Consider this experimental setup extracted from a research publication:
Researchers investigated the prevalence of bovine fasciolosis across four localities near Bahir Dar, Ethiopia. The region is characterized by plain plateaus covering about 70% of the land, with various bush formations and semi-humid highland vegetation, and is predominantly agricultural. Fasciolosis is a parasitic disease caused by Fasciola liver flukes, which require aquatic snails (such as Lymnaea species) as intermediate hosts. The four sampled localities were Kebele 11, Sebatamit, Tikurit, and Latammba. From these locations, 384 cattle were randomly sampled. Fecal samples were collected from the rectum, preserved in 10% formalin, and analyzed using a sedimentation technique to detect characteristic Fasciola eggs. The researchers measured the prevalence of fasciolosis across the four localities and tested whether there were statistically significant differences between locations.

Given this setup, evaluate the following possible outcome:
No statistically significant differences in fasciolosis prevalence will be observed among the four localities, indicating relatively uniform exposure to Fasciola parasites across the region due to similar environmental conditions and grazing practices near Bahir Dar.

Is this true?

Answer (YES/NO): NO